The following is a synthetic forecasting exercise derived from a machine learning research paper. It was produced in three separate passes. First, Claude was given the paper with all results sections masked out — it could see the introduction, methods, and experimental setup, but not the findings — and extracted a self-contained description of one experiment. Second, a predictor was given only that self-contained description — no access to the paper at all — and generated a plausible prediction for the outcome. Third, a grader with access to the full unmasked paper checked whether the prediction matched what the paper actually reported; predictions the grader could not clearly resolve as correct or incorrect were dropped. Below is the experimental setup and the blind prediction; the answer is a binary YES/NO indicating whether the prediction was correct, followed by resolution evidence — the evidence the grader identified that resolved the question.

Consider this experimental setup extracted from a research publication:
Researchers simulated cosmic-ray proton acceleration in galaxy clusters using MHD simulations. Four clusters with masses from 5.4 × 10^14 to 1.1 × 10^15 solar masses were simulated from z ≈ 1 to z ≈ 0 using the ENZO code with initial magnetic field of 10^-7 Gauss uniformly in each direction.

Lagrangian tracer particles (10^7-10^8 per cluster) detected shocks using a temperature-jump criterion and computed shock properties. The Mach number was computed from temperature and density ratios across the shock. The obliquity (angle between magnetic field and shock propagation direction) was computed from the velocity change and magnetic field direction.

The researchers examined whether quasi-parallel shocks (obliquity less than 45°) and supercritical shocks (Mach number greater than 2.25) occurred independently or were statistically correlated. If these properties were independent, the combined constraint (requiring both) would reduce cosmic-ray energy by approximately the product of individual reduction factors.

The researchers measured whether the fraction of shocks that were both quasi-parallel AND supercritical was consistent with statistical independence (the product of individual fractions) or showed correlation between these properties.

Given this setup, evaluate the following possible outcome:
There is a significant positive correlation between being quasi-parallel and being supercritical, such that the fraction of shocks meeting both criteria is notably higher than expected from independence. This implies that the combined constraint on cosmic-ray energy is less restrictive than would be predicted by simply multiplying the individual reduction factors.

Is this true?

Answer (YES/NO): YES